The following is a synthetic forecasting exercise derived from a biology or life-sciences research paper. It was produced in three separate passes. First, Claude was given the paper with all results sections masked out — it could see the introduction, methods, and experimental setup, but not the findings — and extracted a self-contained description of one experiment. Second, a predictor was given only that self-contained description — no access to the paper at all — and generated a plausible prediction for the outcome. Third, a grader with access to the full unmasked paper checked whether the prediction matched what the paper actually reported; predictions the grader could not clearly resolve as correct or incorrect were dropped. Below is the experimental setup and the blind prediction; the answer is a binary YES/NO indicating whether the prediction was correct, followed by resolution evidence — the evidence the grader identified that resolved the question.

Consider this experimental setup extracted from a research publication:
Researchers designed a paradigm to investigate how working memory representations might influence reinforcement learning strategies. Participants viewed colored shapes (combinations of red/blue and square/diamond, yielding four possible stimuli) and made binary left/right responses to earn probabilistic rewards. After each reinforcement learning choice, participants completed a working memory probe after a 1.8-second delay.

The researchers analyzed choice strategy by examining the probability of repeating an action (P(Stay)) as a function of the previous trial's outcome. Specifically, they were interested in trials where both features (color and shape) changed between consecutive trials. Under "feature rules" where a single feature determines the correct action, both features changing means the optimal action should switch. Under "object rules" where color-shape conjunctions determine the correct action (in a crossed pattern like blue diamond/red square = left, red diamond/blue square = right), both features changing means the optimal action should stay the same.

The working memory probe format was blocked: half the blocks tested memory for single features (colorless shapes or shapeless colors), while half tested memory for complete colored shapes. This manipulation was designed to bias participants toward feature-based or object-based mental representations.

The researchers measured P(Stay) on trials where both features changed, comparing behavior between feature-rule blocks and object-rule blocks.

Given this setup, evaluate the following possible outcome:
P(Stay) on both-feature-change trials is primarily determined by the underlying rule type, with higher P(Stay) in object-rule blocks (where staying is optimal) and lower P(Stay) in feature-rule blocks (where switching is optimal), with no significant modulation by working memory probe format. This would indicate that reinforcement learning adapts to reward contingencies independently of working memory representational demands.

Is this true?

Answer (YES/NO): NO